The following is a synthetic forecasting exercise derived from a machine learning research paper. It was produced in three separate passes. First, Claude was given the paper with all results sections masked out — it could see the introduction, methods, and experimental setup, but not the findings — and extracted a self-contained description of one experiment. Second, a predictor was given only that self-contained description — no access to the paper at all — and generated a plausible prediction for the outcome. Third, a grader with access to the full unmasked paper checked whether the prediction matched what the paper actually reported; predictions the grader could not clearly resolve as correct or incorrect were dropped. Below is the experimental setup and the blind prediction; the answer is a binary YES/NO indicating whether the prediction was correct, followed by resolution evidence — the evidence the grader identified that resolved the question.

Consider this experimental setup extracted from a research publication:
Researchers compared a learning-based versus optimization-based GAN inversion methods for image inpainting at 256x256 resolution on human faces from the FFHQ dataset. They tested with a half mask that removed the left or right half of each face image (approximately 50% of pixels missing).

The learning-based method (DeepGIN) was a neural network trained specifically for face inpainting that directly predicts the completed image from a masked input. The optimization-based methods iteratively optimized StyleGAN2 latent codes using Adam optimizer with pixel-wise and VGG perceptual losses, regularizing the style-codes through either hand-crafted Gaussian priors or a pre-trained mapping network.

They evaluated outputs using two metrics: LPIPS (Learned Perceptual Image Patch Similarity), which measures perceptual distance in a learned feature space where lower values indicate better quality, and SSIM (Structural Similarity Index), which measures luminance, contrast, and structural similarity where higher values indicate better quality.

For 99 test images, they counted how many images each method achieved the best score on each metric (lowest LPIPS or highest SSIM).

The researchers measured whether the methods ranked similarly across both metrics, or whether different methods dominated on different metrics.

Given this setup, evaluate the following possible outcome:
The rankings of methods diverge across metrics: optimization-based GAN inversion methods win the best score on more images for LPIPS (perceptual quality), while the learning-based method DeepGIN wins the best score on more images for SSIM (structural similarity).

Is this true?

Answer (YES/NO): YES